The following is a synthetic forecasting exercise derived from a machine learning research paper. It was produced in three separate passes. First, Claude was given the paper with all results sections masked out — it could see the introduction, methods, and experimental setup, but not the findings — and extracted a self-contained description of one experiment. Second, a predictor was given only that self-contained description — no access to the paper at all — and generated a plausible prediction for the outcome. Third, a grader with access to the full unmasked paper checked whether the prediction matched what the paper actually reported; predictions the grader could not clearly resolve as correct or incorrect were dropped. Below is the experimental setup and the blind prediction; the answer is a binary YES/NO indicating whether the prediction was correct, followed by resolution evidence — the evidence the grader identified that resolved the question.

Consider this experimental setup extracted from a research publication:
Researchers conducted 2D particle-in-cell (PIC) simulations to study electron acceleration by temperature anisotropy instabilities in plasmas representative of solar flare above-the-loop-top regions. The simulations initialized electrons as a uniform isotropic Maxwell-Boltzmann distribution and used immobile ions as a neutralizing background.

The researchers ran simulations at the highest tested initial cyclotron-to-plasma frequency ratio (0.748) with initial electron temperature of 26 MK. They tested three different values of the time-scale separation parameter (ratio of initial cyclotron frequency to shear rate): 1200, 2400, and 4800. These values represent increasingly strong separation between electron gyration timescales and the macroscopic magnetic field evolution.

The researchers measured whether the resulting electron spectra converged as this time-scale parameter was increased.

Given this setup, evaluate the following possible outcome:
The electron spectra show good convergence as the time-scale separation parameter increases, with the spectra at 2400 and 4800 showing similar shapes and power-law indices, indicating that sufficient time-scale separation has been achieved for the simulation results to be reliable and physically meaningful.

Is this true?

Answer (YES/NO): YES